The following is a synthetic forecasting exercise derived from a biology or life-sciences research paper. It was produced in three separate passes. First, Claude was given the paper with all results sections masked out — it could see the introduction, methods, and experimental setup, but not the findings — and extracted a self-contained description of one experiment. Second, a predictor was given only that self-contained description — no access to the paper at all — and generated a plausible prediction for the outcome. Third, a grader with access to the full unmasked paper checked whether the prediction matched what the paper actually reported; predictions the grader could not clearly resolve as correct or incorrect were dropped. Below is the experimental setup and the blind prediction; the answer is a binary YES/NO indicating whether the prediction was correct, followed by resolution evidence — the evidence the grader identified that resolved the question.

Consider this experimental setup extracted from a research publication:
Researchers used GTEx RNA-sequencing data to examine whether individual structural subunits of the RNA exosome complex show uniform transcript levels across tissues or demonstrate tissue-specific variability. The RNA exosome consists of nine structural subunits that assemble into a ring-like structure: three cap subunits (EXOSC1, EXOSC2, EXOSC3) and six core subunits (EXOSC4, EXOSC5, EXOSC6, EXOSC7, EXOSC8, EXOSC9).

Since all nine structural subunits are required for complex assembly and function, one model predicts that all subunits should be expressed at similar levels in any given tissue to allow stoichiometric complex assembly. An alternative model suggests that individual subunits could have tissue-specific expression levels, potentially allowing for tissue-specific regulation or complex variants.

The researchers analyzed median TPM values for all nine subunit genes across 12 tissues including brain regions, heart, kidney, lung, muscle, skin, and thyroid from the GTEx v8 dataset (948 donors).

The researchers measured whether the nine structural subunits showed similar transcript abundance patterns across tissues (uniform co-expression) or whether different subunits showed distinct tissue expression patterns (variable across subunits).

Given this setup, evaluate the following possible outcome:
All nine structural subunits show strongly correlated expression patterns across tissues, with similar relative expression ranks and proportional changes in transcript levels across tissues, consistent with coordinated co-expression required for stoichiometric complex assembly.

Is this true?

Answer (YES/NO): NO